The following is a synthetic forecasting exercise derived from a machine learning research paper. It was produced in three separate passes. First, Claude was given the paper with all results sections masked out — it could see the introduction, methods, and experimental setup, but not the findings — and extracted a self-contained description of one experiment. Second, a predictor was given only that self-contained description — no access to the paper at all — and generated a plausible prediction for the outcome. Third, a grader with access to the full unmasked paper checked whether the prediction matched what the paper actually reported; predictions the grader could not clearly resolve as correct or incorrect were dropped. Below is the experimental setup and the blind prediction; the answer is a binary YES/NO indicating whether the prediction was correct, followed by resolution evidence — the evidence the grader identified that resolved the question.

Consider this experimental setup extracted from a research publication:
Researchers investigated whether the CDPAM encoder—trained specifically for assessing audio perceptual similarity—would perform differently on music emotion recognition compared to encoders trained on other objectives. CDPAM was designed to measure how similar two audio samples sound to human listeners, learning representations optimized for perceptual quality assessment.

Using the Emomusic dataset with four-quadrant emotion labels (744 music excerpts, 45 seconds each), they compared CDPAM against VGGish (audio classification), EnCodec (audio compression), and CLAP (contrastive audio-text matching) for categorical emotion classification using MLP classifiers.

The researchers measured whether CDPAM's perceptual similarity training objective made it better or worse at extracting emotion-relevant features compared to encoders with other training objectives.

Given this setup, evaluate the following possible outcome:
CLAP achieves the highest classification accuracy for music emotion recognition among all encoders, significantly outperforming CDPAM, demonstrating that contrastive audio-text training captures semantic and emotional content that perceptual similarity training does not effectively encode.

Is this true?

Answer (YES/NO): YES